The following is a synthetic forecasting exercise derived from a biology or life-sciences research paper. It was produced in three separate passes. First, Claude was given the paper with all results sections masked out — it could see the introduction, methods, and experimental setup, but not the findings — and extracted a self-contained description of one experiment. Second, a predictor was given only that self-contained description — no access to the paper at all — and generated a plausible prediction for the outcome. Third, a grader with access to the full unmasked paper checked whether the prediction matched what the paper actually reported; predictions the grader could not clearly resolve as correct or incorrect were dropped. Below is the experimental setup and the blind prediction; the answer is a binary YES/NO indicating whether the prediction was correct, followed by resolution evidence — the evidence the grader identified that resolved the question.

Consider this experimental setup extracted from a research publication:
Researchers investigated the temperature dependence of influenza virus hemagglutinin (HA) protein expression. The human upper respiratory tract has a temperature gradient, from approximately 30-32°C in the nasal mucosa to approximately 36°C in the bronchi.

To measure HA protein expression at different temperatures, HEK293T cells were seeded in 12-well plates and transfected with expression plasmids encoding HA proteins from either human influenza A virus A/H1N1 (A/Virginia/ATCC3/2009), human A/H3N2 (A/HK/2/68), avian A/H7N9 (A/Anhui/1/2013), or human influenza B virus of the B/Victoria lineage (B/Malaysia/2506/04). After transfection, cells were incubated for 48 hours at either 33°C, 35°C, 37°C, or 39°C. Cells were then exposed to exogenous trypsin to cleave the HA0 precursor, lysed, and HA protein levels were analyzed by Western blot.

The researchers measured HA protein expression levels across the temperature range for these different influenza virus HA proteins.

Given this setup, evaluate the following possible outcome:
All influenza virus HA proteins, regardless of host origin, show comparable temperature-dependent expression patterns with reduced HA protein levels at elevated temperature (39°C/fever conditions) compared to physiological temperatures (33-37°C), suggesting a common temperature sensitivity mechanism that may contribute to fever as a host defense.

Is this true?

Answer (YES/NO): NO